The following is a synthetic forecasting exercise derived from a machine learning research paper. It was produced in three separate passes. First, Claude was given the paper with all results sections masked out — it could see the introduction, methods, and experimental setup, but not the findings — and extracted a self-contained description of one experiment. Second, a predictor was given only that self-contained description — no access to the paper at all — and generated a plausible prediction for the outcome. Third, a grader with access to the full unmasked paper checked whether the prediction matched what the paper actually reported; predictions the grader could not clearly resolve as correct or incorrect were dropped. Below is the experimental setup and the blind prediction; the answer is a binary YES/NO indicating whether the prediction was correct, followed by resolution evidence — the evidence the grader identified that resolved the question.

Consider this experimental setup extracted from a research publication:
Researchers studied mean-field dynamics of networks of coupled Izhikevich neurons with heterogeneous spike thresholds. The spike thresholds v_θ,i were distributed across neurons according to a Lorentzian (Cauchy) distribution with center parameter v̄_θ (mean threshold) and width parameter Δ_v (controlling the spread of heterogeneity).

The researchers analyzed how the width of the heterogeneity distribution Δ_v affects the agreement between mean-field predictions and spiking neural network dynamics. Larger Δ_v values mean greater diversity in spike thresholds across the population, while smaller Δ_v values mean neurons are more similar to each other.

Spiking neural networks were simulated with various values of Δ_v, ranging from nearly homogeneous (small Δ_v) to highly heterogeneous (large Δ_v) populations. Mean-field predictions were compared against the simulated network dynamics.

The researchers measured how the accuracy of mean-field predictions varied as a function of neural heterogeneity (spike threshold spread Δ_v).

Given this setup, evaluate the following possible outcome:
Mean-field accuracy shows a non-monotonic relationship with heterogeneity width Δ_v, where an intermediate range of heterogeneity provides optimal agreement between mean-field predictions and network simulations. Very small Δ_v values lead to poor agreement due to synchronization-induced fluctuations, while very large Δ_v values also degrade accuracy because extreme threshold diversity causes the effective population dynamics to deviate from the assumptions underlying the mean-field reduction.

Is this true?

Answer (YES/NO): NO